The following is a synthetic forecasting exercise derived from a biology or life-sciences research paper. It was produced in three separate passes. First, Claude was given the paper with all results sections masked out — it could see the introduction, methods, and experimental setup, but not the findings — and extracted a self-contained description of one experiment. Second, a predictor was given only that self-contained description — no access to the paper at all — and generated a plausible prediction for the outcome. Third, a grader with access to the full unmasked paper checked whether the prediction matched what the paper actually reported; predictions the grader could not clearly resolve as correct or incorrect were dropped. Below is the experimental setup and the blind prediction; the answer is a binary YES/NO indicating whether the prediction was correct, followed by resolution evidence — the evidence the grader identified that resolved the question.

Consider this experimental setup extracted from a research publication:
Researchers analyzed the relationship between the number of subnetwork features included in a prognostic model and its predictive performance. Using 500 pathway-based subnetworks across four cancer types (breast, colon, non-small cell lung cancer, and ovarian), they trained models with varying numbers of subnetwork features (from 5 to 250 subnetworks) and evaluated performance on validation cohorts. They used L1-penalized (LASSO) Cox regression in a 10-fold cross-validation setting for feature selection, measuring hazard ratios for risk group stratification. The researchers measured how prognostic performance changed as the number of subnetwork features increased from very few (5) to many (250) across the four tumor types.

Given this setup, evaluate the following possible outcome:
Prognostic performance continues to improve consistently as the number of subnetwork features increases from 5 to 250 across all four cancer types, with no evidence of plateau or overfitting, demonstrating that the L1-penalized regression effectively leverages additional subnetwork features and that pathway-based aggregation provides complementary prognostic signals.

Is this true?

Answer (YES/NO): NO